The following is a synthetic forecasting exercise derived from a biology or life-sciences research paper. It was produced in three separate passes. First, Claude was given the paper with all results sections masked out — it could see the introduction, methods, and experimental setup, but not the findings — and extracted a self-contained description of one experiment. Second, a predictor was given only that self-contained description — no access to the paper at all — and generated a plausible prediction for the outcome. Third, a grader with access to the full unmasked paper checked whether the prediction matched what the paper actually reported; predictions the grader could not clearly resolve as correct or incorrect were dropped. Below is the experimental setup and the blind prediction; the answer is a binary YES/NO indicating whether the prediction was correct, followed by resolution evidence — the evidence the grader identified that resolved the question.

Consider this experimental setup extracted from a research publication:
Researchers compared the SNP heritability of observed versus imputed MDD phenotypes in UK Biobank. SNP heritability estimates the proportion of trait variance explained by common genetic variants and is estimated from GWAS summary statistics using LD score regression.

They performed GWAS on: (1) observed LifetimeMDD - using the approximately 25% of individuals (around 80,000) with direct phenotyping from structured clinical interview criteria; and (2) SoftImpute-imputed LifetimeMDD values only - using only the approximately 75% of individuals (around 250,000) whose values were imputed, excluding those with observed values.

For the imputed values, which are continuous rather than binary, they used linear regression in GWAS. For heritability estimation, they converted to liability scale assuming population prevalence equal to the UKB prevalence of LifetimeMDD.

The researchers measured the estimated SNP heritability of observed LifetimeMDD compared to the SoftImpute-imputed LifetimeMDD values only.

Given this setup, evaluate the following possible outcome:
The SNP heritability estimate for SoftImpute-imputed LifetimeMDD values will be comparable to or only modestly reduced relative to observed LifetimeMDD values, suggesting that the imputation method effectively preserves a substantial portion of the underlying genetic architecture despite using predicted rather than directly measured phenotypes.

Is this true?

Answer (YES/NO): NO